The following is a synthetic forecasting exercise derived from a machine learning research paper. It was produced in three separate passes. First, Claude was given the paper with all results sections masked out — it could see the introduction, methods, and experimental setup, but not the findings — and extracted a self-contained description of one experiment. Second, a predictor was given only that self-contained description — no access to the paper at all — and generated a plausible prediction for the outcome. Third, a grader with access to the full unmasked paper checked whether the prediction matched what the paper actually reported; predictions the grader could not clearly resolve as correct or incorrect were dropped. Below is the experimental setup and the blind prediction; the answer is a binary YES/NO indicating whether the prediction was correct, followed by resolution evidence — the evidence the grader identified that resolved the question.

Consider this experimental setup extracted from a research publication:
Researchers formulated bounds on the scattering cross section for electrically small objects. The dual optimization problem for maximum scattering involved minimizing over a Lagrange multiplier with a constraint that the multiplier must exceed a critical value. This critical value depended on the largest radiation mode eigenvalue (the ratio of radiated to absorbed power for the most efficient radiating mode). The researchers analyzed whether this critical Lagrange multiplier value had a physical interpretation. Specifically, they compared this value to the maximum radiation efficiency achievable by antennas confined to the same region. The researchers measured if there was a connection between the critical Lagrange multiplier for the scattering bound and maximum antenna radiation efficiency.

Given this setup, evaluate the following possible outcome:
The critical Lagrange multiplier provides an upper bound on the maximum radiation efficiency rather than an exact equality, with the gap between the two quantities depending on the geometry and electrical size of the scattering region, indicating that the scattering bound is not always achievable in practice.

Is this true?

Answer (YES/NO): NO